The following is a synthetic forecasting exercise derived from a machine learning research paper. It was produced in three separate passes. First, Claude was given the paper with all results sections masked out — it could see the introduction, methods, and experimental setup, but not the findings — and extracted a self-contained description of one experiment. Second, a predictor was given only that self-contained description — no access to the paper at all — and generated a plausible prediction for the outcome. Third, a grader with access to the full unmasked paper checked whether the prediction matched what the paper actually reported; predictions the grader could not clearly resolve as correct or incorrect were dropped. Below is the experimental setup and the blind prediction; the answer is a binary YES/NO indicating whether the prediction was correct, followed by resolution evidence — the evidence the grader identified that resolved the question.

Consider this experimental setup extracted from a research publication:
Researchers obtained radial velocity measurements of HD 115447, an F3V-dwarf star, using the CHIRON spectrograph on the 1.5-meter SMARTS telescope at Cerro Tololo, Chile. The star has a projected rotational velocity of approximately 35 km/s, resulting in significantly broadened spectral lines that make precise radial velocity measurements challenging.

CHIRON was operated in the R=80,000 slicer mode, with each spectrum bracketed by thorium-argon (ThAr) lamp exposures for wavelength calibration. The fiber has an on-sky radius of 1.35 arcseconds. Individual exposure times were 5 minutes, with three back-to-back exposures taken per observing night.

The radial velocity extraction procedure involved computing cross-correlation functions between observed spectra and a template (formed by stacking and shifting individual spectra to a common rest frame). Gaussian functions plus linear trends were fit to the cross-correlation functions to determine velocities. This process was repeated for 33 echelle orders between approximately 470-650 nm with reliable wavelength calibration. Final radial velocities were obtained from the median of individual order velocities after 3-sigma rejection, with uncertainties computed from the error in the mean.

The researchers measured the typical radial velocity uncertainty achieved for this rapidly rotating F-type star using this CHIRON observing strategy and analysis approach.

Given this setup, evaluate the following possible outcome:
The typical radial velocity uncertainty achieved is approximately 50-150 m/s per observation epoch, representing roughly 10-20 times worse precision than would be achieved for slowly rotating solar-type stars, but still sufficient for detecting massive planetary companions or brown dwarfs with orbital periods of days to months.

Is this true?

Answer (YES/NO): YES